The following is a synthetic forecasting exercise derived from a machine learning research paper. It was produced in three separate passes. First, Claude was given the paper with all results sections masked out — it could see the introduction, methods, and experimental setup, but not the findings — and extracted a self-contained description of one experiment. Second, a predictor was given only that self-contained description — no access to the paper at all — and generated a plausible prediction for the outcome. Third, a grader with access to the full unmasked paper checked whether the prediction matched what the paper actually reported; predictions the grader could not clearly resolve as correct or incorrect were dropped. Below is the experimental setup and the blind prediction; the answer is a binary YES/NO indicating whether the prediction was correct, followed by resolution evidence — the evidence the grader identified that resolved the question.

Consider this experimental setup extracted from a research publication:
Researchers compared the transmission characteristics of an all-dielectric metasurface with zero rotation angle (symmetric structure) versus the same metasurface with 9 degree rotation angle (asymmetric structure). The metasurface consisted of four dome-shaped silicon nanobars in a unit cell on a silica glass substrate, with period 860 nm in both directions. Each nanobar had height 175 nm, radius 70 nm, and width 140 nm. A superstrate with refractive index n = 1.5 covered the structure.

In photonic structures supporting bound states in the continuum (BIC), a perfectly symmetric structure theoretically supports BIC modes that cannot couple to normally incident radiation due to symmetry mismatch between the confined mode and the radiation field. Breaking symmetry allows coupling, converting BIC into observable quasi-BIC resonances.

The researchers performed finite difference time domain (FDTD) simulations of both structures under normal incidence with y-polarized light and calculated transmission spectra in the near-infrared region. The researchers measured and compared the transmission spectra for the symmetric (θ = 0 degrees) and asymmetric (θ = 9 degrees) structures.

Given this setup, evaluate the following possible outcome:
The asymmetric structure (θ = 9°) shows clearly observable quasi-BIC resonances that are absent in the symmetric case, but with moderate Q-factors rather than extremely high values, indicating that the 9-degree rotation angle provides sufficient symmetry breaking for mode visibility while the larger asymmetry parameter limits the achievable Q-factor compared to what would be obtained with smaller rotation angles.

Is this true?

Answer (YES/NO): NO